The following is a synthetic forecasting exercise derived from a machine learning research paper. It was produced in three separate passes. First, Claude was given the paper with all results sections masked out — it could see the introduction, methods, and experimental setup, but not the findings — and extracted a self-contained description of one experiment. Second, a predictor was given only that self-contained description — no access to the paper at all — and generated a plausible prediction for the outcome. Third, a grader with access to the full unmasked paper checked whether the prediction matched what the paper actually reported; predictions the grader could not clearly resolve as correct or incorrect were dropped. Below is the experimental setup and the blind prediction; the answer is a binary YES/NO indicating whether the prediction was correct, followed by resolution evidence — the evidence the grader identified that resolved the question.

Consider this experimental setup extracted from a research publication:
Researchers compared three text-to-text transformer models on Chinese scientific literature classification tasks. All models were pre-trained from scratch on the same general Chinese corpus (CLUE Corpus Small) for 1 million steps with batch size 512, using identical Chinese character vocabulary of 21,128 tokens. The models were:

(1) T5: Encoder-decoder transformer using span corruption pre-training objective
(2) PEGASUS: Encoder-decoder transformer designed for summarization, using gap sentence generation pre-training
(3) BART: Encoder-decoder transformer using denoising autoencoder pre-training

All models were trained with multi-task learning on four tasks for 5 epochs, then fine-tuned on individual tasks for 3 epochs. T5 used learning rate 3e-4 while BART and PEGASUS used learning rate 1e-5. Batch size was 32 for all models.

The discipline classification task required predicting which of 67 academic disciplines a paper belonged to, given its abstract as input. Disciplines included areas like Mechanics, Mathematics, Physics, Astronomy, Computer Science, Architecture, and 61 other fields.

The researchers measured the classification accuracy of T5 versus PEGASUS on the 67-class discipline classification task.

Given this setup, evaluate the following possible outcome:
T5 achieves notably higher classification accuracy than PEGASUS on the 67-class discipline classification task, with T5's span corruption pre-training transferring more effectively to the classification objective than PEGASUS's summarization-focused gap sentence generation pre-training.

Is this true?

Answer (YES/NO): NO